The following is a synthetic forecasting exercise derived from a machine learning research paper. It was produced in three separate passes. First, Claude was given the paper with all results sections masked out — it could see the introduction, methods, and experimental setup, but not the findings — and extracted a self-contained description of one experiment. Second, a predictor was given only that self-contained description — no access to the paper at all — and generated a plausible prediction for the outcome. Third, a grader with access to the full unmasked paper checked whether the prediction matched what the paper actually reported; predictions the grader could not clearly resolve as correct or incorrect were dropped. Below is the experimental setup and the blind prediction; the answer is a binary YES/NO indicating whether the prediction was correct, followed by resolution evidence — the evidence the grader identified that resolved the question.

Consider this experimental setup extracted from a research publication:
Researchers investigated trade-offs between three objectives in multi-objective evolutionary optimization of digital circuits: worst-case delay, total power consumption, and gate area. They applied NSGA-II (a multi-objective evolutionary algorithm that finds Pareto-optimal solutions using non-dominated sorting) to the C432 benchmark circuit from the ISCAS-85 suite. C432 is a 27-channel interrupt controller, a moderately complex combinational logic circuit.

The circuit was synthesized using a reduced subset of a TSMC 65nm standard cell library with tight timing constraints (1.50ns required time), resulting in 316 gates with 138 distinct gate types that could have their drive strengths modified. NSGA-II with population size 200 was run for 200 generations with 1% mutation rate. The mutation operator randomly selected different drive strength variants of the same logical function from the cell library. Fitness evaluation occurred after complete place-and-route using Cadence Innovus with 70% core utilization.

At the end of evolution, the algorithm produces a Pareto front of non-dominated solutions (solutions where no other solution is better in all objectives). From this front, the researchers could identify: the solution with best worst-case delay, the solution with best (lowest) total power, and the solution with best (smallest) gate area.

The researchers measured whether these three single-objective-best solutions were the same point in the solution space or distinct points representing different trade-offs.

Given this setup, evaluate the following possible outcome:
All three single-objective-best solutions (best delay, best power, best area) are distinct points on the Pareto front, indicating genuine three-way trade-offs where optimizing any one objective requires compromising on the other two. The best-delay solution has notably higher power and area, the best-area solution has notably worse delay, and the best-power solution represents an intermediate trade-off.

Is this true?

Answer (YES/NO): NO